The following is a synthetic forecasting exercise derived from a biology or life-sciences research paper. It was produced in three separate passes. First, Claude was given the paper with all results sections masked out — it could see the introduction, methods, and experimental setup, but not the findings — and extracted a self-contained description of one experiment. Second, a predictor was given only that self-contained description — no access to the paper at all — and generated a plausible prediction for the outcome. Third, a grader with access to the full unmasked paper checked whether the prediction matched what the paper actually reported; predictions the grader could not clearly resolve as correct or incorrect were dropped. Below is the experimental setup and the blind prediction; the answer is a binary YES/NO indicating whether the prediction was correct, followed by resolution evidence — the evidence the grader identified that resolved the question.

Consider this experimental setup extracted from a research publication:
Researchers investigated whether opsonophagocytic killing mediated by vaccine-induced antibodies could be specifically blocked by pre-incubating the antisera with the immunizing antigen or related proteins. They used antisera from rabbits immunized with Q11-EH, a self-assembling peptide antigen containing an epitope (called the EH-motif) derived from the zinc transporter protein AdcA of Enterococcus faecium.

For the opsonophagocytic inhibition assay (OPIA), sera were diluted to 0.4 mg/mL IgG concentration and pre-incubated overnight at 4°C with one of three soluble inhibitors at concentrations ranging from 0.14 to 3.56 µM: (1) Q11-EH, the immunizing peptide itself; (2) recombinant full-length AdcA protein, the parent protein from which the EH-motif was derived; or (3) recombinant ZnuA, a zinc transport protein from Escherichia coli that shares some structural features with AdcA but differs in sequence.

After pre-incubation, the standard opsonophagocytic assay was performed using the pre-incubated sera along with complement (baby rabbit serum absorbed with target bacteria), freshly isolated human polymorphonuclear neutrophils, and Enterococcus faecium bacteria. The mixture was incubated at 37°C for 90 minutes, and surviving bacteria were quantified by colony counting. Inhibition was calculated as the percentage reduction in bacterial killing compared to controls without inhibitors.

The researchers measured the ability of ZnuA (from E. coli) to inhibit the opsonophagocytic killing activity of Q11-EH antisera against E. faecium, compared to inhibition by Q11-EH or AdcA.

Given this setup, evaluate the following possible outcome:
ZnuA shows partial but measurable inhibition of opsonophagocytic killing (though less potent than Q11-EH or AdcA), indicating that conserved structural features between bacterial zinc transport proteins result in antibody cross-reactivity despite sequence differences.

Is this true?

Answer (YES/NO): NO